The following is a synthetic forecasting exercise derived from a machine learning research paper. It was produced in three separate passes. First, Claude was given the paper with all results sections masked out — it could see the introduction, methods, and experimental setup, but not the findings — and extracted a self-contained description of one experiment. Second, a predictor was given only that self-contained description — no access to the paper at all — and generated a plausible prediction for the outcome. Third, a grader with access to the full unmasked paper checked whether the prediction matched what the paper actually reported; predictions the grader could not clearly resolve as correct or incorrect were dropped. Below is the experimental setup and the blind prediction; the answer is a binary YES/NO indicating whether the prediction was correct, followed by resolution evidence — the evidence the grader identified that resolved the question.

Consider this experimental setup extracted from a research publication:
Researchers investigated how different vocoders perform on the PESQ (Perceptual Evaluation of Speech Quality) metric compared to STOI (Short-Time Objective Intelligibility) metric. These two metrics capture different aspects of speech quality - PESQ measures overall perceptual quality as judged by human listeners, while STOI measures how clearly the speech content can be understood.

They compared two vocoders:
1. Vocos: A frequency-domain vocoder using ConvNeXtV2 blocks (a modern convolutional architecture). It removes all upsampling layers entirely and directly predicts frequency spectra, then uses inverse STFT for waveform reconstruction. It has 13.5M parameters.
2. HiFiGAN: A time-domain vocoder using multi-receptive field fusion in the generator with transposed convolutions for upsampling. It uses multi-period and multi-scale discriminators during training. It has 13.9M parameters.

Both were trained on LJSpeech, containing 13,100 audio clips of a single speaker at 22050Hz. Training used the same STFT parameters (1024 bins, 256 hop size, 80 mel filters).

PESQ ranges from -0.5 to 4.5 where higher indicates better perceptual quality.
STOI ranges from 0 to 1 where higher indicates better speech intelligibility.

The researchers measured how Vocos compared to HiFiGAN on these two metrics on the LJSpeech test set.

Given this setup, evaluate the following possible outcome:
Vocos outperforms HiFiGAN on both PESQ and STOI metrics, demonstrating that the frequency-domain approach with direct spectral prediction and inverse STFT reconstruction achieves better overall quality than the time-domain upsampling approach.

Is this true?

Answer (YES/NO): NO